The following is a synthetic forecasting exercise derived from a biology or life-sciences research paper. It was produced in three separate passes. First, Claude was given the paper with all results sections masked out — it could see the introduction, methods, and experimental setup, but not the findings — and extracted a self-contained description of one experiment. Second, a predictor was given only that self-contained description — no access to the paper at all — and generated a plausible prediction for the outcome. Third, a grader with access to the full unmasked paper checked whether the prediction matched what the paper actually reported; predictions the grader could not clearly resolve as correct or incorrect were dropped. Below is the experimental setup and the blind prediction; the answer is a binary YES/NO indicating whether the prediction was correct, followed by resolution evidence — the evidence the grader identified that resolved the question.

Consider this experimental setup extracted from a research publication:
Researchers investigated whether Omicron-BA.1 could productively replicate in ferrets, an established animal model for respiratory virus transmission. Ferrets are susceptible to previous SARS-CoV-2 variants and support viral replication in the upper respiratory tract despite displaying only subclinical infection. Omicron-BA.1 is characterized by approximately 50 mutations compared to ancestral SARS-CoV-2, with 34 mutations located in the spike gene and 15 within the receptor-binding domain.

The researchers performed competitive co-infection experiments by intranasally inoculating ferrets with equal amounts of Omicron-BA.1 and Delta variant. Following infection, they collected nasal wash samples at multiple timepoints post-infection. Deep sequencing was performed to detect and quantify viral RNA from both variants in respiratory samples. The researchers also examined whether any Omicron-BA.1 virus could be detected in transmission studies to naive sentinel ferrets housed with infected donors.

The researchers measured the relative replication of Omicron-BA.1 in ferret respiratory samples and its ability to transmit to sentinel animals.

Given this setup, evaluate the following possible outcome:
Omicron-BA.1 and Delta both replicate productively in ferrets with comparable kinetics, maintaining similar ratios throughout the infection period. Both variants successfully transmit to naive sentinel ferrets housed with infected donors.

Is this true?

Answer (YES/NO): NO